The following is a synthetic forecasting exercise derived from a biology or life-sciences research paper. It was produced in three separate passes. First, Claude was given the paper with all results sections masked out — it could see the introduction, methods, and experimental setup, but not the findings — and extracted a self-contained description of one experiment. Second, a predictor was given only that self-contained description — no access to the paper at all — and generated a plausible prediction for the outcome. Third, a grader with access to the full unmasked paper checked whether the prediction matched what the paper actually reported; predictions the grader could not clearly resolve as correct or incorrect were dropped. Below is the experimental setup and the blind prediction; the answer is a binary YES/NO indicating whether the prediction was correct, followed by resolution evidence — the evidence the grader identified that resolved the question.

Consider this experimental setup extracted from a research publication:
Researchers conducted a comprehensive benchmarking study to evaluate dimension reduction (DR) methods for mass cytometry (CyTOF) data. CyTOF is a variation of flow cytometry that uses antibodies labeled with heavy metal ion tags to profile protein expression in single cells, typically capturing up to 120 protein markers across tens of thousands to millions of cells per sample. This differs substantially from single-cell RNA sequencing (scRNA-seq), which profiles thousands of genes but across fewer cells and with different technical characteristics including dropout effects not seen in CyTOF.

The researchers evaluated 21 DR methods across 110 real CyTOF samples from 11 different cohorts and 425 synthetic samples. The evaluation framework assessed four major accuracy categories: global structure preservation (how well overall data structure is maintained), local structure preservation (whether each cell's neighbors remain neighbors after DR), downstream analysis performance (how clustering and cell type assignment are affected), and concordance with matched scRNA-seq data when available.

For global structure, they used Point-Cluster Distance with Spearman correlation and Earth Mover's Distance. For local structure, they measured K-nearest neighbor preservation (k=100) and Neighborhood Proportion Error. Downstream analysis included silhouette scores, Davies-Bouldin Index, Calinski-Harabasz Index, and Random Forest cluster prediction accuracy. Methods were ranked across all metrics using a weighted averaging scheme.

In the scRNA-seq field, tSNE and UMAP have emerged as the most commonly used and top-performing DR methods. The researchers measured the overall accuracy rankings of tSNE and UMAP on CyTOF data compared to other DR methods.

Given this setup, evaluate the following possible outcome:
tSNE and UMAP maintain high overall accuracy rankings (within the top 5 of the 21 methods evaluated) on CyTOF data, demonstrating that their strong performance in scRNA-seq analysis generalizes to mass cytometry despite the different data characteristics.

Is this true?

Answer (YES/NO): NO